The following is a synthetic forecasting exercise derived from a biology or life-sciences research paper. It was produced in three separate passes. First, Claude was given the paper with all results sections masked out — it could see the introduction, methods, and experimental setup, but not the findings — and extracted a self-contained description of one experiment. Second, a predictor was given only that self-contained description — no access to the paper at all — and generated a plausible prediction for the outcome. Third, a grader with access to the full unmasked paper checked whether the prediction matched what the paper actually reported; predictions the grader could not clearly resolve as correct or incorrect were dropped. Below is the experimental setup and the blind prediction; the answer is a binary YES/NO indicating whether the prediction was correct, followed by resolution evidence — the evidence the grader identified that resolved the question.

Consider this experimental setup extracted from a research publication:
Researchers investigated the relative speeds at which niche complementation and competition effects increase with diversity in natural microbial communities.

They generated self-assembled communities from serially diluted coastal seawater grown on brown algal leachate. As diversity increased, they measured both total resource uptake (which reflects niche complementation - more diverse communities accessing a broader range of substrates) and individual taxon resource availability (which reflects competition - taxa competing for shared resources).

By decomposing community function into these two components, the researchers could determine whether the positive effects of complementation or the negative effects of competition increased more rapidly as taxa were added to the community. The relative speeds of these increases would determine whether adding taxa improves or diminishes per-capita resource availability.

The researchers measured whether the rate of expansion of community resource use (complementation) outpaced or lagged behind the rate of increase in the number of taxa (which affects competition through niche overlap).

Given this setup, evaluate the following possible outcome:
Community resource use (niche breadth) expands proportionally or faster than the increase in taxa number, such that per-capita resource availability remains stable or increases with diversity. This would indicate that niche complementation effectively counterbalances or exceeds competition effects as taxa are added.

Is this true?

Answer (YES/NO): NO